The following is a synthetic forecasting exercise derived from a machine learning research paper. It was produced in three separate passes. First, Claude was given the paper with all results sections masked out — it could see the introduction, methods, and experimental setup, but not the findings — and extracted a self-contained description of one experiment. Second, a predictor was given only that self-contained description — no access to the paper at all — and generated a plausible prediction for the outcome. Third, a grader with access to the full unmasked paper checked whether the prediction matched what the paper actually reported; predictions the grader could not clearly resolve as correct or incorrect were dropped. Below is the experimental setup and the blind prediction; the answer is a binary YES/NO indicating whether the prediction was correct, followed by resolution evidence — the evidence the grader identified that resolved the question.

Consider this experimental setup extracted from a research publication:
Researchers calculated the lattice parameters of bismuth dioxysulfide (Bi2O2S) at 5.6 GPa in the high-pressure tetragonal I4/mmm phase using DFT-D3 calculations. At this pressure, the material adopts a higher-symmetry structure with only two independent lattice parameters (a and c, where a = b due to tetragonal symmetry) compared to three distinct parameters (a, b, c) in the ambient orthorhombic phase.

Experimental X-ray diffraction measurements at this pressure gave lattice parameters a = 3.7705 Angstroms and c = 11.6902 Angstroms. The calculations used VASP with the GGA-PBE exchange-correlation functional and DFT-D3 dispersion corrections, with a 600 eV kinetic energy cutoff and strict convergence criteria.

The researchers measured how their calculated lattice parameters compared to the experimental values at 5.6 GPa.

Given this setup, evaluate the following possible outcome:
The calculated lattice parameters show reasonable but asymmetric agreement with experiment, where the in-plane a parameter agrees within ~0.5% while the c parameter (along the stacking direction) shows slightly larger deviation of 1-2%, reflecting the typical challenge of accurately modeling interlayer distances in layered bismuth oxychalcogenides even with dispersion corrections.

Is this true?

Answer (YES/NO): NO